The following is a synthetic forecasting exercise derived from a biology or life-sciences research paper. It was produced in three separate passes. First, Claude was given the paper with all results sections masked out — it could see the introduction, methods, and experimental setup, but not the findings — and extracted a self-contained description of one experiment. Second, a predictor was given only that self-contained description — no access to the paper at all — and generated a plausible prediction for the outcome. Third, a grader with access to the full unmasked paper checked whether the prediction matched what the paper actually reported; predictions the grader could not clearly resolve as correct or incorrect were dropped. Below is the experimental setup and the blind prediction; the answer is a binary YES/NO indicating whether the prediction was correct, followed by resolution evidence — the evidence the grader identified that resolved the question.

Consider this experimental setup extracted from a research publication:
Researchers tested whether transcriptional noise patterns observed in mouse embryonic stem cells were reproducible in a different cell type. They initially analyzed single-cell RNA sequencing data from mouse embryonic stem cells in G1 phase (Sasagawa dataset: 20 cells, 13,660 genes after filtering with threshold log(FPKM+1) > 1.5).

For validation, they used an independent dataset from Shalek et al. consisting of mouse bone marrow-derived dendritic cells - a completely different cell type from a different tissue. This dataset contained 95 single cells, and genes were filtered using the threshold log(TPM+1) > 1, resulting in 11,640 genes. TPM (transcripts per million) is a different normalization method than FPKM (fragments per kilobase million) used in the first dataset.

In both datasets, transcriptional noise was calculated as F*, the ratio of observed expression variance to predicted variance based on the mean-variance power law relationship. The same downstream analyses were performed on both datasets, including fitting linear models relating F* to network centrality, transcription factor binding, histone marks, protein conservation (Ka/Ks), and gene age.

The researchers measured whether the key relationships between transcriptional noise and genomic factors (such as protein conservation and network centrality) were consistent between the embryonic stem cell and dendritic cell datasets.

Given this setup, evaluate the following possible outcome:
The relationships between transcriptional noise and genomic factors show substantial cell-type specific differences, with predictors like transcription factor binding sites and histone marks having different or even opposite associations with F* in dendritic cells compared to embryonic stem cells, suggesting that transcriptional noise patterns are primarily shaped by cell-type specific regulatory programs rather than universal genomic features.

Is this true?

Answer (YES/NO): NO